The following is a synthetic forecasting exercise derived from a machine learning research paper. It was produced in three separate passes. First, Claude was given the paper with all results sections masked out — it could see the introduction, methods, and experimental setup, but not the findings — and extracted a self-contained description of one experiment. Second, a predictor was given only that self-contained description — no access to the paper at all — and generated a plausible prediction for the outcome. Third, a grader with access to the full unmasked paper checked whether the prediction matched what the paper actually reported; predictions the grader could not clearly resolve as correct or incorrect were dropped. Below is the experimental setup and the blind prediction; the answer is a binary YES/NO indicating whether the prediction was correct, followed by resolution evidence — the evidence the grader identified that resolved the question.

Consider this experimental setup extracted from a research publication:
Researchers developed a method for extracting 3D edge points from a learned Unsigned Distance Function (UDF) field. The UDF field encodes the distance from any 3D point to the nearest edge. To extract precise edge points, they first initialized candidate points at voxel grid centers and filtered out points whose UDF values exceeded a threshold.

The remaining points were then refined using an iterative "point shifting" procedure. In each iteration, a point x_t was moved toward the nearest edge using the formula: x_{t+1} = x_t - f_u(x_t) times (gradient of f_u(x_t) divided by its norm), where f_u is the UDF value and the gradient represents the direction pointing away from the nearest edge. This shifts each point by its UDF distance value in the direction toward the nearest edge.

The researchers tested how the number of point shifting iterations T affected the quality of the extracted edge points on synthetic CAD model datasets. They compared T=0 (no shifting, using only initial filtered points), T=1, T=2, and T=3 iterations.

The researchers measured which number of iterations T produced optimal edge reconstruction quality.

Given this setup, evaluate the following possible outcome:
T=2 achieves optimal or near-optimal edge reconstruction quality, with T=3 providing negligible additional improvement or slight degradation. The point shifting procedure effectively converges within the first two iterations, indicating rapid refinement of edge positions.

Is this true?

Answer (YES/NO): YES